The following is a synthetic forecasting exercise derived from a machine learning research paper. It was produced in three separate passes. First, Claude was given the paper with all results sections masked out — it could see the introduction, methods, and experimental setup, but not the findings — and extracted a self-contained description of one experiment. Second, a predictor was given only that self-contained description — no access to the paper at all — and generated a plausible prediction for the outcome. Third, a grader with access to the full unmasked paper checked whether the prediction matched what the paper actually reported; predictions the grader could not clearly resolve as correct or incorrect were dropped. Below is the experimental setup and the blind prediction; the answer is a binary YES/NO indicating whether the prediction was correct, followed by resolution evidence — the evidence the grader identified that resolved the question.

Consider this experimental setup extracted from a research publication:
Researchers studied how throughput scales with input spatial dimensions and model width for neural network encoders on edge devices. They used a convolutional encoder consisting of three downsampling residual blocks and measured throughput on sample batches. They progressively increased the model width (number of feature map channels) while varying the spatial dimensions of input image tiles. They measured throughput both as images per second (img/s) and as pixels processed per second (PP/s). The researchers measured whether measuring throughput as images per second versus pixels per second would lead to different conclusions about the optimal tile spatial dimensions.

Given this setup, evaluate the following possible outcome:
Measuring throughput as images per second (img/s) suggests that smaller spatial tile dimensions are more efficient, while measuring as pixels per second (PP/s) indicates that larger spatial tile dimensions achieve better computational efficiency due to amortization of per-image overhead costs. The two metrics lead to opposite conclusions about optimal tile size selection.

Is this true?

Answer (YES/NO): YES